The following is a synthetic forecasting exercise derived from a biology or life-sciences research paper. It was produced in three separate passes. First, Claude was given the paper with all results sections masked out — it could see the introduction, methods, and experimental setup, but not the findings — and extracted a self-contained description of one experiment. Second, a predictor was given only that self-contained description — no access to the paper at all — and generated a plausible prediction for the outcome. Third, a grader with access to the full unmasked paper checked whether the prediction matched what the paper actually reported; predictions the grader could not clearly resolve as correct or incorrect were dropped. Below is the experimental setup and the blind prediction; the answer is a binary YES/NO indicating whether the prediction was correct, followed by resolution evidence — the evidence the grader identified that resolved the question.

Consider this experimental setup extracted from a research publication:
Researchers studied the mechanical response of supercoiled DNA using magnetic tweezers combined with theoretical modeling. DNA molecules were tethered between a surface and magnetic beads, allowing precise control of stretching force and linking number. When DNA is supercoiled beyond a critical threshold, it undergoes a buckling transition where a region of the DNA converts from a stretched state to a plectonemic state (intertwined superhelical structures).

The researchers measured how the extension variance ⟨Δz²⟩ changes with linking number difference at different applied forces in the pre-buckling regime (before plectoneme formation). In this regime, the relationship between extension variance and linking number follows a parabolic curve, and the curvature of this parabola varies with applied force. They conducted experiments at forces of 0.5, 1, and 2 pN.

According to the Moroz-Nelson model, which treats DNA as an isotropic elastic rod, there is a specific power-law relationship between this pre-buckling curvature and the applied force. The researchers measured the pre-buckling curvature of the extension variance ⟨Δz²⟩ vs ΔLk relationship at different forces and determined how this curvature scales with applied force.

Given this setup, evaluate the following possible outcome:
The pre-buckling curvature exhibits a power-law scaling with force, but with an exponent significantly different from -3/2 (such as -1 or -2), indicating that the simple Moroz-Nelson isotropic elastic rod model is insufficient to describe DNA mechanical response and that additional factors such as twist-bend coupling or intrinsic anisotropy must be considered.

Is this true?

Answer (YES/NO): NO